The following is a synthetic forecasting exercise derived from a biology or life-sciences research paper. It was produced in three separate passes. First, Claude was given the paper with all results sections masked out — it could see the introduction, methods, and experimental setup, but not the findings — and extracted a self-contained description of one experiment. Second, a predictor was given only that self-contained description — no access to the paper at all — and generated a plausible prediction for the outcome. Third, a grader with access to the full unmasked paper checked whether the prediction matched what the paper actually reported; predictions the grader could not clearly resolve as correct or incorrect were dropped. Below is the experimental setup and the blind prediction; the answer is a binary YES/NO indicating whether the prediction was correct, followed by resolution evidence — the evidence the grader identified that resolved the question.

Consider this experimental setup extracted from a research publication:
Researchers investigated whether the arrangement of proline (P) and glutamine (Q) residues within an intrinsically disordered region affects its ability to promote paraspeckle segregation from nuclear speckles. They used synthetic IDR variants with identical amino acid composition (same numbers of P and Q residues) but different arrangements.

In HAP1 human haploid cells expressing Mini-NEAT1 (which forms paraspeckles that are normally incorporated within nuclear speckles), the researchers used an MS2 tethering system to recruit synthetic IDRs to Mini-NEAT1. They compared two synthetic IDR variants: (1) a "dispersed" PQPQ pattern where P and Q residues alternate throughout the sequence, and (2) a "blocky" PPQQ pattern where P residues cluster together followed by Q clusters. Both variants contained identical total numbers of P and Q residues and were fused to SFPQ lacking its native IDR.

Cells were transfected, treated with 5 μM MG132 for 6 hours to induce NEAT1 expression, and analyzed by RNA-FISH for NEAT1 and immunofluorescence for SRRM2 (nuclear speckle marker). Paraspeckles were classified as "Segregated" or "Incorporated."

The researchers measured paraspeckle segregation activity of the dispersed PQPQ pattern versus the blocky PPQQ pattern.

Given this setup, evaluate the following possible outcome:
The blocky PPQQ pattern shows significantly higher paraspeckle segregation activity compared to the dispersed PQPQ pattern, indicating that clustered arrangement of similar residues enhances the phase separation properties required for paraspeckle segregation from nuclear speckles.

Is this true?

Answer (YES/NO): YES